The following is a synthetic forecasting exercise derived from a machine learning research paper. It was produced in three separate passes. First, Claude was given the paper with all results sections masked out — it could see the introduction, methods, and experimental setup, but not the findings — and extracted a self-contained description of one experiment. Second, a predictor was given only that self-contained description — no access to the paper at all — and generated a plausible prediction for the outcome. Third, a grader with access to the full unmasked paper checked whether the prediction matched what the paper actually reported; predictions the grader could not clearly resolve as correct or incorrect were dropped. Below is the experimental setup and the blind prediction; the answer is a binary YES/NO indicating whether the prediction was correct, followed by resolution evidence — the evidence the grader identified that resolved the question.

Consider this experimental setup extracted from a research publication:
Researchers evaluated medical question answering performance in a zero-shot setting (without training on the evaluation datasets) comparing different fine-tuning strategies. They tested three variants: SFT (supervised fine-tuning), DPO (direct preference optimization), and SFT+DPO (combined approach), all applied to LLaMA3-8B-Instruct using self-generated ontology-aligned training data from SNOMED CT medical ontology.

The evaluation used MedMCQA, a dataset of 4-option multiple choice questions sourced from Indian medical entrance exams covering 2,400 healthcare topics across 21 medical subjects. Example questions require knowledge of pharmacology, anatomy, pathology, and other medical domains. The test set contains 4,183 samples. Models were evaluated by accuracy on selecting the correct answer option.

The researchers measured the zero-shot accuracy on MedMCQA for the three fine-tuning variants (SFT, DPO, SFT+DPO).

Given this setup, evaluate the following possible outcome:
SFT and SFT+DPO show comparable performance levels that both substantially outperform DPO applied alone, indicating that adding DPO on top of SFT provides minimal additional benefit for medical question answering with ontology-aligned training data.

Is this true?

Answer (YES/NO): NO